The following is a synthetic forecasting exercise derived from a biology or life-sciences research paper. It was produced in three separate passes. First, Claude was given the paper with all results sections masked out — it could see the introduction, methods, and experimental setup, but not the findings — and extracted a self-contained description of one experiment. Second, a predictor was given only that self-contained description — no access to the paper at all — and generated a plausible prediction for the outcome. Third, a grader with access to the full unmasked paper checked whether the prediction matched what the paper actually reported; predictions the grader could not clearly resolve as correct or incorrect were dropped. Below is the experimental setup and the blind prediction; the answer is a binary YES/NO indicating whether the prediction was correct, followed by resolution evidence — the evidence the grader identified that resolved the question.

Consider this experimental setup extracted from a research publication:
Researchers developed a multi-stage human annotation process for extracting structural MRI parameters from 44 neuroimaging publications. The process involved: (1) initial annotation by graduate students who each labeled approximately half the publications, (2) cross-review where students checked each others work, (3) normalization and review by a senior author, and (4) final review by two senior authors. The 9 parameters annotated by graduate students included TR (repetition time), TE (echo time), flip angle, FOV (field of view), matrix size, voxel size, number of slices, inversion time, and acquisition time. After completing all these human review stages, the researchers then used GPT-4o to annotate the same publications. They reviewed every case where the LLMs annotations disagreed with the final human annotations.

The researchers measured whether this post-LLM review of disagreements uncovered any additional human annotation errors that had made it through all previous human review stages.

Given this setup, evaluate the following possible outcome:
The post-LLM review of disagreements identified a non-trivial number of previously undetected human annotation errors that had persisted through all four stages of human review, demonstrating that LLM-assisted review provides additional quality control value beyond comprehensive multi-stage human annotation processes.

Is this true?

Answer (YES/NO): NO